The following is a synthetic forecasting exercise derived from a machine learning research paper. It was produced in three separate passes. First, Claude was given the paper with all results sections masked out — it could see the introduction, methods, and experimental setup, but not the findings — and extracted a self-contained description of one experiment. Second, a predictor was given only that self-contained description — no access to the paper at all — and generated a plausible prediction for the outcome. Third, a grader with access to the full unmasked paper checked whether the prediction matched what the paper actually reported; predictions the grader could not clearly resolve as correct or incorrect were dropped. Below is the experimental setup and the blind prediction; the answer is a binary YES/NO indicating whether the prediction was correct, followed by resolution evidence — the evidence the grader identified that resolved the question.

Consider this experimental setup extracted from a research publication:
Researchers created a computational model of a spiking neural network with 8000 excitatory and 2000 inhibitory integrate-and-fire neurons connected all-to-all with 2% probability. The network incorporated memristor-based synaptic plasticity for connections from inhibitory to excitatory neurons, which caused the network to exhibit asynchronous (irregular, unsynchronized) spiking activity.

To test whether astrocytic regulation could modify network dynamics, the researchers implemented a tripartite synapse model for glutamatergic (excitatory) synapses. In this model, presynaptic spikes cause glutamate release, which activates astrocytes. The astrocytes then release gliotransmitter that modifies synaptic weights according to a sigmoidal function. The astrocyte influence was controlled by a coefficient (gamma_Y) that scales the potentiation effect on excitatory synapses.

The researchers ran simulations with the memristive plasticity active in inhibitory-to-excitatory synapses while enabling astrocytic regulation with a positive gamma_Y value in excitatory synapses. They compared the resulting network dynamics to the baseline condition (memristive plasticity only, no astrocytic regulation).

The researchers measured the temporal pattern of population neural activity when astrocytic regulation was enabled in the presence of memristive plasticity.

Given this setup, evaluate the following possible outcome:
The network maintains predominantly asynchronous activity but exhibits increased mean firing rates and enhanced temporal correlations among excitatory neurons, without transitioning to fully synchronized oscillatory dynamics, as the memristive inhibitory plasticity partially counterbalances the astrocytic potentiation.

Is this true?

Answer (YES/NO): NO